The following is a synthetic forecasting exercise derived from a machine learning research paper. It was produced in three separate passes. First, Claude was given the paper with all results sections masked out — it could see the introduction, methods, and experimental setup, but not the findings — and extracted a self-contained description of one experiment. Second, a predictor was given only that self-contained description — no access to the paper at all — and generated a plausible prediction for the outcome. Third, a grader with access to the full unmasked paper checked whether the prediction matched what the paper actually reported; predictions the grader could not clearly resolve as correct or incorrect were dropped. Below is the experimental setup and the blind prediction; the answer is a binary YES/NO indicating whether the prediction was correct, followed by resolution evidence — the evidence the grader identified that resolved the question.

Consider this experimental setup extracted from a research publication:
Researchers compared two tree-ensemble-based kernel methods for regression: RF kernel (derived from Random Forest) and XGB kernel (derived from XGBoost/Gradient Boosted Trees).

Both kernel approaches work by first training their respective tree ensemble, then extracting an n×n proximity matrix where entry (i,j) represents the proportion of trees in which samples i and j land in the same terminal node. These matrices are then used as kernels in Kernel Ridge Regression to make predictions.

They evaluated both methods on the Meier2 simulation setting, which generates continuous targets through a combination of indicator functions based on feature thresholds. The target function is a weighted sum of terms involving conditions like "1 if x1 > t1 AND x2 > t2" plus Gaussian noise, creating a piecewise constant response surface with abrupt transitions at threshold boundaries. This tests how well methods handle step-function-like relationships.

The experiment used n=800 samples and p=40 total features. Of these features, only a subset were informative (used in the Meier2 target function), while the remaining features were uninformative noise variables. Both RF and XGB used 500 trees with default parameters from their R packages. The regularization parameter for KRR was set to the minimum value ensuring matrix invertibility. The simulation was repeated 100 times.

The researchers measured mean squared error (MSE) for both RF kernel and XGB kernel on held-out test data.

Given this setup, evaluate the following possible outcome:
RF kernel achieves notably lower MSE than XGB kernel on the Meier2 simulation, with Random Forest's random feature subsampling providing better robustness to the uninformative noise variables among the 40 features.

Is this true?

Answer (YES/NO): YES